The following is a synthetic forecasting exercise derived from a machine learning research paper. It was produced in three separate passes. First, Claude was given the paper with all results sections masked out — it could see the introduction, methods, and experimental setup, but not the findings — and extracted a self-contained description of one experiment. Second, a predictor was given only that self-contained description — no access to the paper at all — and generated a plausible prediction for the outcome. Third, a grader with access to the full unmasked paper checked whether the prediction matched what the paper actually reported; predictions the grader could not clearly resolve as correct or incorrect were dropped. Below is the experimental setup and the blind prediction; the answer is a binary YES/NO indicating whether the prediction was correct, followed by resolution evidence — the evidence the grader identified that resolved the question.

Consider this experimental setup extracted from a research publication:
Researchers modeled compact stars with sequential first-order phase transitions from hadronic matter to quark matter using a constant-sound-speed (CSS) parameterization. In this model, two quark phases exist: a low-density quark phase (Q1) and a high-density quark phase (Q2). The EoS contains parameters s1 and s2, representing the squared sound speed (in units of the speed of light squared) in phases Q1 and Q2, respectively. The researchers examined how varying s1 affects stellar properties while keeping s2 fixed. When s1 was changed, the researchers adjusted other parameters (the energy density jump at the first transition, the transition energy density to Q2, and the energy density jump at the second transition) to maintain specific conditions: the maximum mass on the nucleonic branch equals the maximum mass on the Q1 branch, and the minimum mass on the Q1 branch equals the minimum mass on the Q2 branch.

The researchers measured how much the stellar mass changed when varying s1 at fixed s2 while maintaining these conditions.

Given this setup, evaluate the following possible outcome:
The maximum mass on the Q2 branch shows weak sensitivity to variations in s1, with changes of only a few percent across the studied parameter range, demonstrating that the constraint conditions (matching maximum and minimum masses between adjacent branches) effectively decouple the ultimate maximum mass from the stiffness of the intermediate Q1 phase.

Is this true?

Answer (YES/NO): NO